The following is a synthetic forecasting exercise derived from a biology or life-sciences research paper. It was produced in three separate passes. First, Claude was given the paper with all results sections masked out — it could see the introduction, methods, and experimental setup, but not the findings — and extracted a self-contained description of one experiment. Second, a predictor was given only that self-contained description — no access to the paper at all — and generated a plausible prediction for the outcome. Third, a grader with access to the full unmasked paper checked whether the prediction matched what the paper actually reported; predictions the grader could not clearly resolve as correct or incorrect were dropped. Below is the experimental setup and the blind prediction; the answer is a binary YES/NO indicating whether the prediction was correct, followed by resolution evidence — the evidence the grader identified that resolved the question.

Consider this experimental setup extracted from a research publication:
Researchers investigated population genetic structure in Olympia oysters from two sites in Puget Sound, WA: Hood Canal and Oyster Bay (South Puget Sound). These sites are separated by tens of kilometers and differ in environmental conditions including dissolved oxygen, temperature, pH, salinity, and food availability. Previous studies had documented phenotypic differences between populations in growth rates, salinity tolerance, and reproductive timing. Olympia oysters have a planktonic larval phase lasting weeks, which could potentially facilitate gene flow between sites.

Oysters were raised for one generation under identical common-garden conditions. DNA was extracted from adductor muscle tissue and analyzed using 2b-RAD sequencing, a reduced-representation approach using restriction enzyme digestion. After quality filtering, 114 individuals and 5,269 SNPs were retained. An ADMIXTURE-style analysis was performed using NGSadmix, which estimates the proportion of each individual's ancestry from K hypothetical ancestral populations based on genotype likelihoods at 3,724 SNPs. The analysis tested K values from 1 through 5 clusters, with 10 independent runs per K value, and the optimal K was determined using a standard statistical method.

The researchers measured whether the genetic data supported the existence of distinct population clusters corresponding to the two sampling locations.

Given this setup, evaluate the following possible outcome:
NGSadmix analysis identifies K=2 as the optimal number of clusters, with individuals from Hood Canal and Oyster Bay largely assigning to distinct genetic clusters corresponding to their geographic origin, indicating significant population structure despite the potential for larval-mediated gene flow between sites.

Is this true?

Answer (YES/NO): YES